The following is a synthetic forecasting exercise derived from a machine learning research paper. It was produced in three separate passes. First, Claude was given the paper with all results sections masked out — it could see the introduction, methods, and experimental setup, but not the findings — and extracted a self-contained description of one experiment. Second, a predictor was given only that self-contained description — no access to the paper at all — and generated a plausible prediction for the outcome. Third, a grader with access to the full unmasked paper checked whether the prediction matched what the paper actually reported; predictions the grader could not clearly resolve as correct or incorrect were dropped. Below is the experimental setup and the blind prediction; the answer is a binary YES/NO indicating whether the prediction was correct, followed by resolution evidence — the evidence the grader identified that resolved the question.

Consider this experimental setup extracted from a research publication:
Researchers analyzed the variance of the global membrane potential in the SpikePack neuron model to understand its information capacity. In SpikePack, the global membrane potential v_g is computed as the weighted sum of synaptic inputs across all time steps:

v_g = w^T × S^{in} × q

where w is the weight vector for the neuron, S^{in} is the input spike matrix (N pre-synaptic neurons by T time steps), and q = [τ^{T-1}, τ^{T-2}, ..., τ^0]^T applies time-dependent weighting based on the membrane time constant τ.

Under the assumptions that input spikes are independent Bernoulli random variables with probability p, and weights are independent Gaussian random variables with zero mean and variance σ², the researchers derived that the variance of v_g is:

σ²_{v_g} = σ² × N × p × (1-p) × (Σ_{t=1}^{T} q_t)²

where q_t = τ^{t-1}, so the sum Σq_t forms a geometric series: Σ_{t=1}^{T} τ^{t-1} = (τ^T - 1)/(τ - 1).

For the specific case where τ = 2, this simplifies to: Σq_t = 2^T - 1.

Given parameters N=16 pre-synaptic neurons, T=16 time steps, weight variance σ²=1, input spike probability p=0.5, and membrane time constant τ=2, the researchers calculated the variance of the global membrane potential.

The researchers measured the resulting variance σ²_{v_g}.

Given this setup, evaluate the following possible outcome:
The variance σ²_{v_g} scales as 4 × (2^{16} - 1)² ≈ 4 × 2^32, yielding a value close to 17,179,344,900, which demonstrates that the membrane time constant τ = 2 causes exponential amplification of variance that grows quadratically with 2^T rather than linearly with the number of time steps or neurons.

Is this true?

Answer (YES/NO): YES